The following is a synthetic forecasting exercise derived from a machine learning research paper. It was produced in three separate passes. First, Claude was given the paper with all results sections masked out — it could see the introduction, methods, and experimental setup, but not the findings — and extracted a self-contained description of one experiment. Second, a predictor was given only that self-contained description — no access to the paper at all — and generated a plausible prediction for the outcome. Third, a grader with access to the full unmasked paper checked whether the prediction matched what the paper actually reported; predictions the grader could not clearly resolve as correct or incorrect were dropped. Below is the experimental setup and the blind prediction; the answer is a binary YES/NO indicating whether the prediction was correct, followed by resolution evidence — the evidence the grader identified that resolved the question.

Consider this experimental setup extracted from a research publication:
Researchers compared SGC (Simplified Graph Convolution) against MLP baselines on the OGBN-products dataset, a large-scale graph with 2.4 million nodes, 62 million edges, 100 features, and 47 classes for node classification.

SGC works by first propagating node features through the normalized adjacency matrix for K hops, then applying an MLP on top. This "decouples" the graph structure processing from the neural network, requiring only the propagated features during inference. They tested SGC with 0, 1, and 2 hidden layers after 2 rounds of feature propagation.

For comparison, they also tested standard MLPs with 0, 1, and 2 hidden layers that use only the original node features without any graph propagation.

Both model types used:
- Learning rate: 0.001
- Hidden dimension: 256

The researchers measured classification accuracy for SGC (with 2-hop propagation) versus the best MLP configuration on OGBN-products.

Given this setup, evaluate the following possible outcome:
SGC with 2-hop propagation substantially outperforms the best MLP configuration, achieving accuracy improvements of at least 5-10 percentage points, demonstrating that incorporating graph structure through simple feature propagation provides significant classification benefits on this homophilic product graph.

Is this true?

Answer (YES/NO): NO